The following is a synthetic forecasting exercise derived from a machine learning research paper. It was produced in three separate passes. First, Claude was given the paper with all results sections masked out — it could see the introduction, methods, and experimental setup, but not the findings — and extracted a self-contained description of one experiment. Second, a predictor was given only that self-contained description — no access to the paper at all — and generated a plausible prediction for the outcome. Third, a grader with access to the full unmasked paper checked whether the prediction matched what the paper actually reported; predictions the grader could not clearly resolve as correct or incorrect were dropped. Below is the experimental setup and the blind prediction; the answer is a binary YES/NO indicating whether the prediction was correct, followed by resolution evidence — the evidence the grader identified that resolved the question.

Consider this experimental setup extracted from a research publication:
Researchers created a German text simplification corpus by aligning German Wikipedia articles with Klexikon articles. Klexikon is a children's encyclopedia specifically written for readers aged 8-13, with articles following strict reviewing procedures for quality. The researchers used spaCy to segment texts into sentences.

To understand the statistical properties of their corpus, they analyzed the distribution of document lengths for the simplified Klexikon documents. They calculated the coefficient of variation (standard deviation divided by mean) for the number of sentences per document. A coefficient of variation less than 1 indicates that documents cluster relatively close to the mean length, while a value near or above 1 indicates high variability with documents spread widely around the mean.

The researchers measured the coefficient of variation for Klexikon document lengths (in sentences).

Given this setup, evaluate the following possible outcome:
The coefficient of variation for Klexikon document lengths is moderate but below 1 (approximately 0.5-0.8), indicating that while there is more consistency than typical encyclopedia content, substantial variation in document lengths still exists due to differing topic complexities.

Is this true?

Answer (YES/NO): YES